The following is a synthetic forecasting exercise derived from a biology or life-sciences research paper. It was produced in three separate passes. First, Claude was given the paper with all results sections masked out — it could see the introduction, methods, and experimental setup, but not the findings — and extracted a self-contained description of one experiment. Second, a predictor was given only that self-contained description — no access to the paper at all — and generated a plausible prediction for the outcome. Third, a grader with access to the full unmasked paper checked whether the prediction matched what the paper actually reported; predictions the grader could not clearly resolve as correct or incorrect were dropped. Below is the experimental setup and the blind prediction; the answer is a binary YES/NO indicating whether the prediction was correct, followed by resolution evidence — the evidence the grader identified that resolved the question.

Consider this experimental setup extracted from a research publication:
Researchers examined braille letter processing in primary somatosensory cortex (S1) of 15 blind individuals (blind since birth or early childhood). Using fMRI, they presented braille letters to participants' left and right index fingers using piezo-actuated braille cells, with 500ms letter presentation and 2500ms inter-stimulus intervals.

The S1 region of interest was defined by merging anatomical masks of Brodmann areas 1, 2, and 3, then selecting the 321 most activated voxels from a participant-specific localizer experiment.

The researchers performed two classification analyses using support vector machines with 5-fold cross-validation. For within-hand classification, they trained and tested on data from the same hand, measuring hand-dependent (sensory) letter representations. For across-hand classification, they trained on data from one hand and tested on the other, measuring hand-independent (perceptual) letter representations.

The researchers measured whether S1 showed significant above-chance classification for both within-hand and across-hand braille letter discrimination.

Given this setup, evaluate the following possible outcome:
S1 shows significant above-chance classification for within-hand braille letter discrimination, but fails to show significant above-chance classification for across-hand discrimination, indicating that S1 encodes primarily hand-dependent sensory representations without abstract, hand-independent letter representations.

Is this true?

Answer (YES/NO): YES